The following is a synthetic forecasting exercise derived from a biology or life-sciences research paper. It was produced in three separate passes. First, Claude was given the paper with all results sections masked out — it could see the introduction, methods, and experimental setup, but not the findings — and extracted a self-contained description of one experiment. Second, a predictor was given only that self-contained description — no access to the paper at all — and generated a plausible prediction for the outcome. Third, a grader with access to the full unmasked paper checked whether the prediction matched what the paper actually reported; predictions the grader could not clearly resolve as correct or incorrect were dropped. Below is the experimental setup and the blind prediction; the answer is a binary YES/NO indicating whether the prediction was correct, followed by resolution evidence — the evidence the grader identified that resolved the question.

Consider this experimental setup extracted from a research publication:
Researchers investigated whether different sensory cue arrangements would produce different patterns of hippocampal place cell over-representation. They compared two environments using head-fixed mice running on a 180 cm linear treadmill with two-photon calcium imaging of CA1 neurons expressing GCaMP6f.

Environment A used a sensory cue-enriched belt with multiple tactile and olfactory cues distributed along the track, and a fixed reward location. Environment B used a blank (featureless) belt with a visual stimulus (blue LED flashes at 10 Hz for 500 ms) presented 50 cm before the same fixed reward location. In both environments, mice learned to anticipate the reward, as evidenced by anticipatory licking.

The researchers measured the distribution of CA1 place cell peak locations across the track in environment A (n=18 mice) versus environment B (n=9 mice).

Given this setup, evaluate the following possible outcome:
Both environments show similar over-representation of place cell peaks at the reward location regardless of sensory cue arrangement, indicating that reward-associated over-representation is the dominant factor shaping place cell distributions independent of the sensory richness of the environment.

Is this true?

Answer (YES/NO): NO